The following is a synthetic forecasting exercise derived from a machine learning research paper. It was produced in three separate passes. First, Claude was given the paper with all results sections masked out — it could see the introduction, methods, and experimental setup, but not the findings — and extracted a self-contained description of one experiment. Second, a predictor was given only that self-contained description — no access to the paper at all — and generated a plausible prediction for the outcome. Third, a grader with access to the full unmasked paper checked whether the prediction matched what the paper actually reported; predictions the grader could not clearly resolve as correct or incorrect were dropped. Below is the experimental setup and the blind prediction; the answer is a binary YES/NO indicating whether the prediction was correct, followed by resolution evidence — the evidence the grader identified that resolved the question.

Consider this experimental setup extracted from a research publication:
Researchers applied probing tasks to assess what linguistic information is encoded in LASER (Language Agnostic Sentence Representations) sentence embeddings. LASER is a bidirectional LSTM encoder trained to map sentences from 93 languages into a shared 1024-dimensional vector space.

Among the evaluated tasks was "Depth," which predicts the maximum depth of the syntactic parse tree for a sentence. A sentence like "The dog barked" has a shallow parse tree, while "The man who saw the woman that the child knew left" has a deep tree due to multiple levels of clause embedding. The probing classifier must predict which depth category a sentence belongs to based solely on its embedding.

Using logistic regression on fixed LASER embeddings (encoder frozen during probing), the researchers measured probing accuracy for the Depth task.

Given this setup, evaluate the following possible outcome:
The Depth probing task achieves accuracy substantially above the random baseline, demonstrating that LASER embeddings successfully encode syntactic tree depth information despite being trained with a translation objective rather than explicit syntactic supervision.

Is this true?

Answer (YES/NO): NO